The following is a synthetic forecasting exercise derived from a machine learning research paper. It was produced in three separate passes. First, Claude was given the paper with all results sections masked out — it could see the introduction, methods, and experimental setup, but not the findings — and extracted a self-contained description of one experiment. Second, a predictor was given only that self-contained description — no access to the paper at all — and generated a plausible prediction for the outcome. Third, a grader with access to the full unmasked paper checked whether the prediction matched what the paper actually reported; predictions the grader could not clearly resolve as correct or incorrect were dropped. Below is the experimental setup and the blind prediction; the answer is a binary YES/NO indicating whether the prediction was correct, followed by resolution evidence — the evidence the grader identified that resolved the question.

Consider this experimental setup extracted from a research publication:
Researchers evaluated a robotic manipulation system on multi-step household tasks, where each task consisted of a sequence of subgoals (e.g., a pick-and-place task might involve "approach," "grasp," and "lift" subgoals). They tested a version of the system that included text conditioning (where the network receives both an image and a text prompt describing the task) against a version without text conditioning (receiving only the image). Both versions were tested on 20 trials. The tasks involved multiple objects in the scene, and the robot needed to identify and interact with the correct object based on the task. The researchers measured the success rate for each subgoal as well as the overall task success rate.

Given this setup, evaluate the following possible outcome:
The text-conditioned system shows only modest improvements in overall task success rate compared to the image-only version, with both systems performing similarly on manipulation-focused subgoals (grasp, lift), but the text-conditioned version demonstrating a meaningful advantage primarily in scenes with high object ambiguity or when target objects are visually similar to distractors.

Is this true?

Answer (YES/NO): NO